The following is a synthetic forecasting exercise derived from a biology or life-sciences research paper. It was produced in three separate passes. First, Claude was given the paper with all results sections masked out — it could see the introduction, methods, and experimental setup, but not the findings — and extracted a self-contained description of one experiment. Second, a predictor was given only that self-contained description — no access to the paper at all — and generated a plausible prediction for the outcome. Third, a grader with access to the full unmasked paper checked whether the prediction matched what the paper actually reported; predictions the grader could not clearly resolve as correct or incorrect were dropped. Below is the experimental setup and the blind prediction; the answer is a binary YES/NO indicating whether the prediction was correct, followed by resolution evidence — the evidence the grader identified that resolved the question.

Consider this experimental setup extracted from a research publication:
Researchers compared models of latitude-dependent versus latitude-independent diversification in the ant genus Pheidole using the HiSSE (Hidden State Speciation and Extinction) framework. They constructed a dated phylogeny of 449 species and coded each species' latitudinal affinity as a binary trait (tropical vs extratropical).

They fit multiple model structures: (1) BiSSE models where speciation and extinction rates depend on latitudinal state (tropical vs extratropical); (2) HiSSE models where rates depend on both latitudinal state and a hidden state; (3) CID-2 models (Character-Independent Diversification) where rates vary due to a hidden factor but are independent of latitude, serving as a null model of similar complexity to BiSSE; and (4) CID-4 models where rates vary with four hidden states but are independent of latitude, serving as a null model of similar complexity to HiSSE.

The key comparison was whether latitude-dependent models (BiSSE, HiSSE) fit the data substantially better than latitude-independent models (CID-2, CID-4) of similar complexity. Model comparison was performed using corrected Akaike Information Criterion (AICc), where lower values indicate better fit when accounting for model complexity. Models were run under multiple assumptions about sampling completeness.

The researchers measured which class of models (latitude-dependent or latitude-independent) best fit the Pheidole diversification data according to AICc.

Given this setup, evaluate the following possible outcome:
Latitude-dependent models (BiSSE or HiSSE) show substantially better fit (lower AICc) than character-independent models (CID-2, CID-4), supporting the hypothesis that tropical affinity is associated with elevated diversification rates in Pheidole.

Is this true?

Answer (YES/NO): NO